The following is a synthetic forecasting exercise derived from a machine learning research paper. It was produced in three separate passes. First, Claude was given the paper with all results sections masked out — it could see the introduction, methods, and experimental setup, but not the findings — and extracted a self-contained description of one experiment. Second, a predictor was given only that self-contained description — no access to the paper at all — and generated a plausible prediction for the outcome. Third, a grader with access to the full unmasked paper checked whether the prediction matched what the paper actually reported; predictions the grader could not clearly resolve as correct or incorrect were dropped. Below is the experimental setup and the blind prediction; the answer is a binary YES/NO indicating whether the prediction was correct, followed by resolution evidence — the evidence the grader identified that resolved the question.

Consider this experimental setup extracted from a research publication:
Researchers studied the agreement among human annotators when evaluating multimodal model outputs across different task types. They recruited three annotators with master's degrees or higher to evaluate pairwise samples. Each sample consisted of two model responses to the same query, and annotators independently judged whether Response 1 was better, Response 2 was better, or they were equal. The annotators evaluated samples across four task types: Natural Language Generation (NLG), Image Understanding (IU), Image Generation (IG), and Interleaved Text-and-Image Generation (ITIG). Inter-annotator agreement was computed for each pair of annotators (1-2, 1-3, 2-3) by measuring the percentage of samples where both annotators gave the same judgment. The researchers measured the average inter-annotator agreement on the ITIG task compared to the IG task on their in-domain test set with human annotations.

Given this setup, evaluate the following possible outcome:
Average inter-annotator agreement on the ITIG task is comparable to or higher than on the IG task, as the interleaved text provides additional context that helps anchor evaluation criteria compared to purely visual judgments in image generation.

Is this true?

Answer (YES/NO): YES